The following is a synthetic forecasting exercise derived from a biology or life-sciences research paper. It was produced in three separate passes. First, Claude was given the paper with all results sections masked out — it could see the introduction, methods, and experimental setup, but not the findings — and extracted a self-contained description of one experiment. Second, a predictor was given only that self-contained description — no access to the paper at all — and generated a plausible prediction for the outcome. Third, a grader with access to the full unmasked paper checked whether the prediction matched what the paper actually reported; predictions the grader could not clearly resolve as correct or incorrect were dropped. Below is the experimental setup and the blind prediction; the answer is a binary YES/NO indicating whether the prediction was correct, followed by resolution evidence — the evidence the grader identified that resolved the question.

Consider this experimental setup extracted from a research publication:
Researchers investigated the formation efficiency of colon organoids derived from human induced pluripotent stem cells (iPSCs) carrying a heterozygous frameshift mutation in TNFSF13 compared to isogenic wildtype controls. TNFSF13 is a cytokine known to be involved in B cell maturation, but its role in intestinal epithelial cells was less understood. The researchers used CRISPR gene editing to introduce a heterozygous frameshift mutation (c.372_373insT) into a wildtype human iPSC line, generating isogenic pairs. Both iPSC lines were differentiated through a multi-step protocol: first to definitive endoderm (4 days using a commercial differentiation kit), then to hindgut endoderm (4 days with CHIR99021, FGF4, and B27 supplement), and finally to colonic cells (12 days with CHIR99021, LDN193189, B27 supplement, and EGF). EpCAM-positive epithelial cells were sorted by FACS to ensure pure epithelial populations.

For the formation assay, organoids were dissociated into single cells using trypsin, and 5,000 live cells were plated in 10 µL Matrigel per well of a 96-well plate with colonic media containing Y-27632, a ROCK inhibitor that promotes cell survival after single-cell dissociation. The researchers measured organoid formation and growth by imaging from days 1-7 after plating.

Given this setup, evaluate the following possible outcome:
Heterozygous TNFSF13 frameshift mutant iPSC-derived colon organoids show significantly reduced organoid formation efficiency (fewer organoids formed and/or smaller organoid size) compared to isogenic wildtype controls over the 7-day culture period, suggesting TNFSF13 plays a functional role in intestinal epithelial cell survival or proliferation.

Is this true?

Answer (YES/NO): NO